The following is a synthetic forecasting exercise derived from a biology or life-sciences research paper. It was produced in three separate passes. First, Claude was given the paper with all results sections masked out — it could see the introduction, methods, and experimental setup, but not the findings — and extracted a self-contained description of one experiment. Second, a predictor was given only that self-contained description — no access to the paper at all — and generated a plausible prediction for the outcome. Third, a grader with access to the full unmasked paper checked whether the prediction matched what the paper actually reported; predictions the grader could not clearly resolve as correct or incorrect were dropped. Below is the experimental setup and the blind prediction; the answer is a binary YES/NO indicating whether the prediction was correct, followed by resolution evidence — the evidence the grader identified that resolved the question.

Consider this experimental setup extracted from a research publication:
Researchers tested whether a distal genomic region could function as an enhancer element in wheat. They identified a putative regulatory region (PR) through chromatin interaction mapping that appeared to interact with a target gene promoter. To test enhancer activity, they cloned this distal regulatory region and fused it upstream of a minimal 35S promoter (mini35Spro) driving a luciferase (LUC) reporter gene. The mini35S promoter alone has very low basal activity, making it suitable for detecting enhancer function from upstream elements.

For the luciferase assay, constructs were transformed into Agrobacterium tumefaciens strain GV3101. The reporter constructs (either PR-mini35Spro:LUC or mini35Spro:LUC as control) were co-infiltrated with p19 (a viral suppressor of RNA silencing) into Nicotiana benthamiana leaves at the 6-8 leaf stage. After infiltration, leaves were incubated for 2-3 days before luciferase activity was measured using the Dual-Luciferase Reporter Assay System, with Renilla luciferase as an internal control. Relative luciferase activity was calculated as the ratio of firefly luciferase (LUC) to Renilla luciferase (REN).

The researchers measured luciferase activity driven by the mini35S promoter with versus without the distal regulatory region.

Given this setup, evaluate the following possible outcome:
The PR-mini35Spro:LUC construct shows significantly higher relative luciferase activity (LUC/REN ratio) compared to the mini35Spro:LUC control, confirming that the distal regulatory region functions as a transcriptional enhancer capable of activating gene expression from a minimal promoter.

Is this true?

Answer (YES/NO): YES